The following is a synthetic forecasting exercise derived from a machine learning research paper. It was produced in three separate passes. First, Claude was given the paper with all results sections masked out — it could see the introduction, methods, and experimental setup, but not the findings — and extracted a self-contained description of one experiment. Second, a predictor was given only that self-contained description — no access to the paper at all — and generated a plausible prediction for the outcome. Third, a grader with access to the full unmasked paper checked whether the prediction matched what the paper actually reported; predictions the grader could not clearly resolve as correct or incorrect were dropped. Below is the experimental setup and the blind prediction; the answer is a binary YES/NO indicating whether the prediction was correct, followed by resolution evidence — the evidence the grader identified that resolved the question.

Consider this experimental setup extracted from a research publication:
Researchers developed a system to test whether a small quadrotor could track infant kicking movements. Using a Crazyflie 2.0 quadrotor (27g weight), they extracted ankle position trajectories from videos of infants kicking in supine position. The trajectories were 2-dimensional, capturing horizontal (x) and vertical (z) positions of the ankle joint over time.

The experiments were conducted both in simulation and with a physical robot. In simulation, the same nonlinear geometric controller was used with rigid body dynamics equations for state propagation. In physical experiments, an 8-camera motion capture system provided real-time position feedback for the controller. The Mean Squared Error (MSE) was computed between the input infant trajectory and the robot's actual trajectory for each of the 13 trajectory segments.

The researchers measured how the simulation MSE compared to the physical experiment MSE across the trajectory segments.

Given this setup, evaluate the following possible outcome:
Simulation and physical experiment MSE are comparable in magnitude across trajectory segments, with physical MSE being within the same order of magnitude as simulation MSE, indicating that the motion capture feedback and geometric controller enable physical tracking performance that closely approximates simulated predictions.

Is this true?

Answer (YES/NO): NO